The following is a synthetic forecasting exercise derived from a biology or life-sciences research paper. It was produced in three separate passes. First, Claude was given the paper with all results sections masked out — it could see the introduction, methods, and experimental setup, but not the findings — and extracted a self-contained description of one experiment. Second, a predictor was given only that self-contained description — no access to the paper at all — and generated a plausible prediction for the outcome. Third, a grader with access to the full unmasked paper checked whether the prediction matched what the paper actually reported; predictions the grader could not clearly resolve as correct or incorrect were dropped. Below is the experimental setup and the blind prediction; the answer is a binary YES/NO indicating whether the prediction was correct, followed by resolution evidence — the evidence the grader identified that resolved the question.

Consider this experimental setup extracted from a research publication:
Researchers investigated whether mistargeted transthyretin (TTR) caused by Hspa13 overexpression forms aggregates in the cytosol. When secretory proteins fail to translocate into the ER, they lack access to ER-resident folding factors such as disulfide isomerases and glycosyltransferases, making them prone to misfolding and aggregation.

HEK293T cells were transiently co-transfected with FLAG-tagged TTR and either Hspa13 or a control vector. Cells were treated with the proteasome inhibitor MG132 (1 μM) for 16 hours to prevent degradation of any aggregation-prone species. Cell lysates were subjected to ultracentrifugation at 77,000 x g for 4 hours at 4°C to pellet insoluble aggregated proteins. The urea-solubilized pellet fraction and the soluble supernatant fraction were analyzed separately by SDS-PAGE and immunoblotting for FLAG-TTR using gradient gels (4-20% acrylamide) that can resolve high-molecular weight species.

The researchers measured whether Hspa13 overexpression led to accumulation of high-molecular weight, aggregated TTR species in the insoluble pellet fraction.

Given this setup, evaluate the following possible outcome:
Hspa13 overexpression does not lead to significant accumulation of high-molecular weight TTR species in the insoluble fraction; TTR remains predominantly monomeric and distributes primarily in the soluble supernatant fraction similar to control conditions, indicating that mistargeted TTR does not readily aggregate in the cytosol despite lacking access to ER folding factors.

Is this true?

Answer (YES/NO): NO